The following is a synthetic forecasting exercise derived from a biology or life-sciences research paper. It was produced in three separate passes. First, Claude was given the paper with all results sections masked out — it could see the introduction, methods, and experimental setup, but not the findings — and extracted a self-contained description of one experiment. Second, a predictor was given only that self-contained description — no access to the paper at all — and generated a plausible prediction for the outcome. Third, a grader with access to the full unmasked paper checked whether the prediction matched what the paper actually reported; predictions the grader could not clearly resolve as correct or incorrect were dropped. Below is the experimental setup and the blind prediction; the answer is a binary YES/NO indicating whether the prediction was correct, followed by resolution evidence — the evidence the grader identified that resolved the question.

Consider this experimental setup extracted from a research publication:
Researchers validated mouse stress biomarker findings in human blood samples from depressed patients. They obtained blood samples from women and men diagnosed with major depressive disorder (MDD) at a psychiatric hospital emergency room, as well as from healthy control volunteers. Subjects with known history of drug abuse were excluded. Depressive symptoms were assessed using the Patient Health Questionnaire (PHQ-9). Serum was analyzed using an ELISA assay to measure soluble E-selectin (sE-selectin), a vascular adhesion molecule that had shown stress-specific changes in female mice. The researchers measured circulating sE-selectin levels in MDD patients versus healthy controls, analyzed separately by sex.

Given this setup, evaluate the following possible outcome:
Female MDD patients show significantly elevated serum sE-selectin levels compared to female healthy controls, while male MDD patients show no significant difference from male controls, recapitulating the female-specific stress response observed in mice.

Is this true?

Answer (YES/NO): YES